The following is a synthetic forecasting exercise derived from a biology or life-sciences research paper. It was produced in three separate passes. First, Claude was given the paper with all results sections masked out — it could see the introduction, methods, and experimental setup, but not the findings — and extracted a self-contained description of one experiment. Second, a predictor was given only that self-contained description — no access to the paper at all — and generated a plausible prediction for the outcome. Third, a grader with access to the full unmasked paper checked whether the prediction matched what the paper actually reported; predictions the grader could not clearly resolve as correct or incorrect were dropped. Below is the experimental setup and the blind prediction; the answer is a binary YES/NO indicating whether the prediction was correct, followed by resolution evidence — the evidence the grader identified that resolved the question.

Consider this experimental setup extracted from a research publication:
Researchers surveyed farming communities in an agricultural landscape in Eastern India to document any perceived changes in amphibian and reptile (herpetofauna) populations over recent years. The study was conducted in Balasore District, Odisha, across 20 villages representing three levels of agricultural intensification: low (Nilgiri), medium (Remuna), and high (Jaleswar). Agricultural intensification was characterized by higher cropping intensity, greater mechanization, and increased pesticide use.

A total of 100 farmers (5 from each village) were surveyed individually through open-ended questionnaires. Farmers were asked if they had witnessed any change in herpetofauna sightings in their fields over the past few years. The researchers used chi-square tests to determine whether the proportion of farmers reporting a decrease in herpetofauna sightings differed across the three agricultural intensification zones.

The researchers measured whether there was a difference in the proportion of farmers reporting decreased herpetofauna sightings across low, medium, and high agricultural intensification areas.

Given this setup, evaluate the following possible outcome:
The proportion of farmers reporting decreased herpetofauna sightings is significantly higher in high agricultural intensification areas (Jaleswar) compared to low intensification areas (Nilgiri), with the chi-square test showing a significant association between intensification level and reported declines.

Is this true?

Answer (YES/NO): YES